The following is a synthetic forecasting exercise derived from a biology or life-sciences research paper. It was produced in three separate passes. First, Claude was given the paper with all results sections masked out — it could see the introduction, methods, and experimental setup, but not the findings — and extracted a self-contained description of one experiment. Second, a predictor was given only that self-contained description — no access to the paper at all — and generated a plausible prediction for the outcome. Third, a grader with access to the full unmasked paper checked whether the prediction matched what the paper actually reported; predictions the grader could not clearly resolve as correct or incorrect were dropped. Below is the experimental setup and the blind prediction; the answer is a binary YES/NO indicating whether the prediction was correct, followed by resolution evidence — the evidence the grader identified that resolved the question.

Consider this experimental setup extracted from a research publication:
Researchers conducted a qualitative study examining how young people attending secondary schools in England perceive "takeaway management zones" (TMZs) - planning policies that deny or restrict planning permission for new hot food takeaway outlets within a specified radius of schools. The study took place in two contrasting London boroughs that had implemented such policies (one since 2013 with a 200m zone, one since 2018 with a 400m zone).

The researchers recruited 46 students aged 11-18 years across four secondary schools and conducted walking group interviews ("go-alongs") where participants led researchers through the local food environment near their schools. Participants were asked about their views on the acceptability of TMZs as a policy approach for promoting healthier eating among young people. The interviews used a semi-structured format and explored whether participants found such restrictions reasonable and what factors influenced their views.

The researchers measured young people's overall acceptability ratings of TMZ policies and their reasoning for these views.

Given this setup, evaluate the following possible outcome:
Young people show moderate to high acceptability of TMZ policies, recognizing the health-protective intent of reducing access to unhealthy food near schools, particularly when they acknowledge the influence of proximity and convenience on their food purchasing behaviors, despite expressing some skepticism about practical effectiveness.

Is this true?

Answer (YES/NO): NO